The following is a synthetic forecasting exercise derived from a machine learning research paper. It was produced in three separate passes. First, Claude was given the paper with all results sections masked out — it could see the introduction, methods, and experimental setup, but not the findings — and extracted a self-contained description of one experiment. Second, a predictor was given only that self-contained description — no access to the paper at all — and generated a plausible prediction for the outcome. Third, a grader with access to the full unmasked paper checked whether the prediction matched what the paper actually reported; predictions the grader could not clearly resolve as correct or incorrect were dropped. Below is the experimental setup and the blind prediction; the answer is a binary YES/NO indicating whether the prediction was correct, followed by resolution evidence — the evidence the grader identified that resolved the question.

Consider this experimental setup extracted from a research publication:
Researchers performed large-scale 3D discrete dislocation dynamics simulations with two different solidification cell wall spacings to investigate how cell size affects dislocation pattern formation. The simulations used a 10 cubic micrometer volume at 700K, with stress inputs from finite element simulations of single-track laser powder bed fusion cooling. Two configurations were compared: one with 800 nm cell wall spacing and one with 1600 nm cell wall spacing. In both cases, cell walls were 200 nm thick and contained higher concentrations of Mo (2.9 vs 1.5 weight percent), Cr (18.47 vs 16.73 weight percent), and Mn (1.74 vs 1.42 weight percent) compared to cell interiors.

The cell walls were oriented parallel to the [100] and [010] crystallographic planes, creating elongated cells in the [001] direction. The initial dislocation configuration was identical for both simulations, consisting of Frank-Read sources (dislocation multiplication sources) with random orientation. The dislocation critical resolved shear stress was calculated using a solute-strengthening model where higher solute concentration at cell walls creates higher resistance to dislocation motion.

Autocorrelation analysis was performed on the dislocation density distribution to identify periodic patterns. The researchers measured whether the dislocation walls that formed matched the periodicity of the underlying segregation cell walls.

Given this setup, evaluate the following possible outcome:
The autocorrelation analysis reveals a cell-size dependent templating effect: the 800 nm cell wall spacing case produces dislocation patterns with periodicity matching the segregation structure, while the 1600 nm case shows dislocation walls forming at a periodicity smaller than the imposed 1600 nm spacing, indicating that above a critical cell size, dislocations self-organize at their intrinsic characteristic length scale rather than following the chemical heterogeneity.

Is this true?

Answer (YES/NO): NO